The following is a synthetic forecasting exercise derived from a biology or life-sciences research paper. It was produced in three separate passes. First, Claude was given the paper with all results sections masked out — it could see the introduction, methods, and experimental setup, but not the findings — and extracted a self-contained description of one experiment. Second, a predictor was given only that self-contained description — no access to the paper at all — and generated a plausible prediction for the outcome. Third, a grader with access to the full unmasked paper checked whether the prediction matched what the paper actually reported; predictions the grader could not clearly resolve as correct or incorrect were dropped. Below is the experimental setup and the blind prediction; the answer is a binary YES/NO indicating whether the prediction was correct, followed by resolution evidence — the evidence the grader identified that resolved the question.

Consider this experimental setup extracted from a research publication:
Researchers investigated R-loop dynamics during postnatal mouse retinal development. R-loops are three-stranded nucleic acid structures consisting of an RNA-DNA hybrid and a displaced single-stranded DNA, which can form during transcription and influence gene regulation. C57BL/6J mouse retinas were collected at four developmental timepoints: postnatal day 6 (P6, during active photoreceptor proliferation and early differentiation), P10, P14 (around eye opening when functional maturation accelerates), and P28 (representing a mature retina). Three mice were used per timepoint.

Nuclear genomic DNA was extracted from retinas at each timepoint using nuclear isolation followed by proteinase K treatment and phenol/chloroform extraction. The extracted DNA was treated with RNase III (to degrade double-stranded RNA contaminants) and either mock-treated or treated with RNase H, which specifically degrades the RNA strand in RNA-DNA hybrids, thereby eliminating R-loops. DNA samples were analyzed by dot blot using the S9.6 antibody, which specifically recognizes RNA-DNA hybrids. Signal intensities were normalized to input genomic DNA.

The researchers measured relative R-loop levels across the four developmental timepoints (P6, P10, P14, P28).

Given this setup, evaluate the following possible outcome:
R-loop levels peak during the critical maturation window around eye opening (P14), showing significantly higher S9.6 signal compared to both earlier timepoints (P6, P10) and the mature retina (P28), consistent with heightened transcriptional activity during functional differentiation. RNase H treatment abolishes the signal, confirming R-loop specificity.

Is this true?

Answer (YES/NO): NO